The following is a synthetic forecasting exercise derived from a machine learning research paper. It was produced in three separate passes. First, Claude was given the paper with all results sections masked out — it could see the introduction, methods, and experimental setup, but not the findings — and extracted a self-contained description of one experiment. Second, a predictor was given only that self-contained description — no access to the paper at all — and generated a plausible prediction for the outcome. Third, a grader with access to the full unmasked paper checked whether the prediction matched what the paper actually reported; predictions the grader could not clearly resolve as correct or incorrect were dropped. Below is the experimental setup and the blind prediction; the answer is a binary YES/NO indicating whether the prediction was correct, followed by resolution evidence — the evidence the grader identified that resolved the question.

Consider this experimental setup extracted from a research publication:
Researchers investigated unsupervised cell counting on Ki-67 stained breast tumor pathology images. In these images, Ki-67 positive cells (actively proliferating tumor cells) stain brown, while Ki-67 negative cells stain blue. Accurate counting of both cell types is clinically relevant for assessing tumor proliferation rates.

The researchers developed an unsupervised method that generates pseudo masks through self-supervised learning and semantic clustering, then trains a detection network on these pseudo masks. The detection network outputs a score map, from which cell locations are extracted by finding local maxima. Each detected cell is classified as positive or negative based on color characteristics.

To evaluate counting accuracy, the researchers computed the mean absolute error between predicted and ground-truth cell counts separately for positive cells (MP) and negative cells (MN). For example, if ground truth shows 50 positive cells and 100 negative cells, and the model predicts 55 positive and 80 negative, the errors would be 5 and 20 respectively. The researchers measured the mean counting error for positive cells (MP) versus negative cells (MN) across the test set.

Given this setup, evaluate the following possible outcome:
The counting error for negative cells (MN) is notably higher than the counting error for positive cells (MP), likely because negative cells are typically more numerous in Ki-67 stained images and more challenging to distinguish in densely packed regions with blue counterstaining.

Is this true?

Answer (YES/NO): YES